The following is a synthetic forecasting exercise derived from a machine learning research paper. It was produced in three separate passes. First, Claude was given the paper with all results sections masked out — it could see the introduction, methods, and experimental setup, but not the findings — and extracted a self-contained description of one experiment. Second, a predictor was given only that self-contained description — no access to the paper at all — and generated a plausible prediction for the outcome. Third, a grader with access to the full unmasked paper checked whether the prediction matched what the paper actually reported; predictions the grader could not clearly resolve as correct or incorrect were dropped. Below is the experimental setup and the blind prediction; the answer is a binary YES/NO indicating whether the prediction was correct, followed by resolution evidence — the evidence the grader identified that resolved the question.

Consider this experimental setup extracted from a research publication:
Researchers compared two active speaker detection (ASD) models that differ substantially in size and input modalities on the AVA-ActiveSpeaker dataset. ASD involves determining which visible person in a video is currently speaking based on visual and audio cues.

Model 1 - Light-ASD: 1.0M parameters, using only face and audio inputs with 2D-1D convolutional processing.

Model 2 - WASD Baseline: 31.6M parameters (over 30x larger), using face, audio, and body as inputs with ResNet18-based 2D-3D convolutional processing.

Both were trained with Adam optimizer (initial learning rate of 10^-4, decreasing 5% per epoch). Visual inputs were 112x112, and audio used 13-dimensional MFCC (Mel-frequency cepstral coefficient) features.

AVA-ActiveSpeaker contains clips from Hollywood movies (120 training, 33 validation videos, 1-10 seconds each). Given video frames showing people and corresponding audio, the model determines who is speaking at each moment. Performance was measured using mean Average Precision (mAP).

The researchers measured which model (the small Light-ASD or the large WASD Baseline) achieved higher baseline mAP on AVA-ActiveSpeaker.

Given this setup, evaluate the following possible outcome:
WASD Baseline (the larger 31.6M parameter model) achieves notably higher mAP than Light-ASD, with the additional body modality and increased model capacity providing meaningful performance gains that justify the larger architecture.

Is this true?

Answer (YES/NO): NO